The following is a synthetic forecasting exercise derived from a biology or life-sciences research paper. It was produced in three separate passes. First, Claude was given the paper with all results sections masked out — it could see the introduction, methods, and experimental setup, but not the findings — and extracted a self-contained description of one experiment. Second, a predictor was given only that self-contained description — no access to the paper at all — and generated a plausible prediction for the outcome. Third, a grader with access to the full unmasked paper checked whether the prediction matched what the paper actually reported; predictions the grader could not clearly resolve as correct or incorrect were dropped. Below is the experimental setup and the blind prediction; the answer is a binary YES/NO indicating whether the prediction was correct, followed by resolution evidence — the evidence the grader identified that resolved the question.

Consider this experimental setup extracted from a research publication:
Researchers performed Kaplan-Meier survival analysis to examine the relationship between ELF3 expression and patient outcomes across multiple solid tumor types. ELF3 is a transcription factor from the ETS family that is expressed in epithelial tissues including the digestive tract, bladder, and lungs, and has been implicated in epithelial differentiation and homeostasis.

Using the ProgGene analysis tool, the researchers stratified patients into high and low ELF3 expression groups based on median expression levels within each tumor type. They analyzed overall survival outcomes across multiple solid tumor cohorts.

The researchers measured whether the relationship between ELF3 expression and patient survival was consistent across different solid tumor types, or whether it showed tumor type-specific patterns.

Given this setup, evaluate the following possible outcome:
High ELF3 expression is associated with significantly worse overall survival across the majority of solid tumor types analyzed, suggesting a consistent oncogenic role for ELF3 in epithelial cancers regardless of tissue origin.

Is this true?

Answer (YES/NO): NO